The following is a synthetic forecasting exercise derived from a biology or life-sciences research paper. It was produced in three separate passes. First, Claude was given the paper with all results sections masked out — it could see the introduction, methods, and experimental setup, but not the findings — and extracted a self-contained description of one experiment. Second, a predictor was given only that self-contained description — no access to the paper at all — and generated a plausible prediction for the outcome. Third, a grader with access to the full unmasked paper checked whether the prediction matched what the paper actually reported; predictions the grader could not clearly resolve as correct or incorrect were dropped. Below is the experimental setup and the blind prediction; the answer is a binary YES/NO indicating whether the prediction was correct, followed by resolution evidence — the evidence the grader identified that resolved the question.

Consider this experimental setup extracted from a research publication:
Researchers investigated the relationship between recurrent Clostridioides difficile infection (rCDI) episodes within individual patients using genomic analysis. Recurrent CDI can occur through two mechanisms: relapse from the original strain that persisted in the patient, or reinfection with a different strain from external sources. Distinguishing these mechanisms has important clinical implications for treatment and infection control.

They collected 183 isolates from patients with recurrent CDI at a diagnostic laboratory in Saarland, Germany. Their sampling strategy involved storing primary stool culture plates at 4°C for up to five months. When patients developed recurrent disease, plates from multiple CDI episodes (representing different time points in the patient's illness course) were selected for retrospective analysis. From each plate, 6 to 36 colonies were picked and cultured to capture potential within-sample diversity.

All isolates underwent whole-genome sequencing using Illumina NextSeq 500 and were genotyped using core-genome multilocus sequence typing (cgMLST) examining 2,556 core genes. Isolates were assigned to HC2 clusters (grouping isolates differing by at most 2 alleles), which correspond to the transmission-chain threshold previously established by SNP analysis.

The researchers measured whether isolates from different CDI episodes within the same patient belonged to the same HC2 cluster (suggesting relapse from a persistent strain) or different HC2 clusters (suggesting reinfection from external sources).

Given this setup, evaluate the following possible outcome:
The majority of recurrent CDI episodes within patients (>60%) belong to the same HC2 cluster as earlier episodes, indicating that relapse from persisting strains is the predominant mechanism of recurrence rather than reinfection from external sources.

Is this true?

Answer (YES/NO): YES